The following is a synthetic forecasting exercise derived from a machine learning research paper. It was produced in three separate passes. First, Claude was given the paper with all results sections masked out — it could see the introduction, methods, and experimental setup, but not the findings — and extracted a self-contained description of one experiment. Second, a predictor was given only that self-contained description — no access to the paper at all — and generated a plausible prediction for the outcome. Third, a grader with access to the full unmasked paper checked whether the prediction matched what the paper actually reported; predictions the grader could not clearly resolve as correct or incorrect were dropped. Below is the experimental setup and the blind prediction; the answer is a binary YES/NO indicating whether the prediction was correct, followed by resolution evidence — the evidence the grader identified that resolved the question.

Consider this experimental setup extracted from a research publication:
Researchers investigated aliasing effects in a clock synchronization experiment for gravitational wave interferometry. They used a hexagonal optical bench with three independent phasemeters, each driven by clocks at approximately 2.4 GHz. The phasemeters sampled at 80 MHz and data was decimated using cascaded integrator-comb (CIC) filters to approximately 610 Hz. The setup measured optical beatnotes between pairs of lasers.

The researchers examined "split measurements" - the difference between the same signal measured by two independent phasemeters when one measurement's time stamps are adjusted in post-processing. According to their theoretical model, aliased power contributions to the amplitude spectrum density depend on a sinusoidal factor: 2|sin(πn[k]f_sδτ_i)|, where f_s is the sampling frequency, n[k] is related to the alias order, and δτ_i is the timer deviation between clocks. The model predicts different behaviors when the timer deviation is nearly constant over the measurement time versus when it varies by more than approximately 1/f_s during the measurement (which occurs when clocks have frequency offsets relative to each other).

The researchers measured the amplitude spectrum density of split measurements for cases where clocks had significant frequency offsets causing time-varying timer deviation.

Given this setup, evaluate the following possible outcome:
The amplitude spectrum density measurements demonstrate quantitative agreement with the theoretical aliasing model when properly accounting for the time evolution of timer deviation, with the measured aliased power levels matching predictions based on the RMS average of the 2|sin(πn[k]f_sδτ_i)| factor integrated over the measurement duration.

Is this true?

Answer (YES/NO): YES